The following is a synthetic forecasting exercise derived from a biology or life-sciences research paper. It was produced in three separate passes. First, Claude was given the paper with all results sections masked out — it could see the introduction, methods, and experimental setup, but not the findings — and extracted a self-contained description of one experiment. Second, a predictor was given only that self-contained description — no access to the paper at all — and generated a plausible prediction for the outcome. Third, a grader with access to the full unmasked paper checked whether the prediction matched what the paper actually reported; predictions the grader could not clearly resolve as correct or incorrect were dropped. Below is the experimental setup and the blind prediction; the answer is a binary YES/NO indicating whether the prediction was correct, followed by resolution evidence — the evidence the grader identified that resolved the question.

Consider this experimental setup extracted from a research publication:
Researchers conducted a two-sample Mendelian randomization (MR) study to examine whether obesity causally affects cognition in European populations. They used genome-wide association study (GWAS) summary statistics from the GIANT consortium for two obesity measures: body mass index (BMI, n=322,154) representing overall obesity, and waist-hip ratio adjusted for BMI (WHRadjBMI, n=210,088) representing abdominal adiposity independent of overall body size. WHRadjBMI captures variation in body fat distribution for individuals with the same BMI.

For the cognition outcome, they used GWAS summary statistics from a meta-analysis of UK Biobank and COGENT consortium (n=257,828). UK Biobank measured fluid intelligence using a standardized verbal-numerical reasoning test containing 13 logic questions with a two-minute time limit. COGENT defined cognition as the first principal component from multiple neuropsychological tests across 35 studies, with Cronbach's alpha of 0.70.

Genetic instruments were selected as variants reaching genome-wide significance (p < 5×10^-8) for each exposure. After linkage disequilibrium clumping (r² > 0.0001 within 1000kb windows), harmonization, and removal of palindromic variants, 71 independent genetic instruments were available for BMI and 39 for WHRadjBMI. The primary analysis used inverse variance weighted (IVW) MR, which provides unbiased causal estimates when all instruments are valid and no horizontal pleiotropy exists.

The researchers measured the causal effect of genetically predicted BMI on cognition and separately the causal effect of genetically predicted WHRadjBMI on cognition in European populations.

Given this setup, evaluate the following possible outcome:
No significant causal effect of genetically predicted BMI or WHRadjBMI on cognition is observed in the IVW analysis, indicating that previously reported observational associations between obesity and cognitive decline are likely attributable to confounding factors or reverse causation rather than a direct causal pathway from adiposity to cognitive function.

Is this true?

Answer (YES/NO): NO